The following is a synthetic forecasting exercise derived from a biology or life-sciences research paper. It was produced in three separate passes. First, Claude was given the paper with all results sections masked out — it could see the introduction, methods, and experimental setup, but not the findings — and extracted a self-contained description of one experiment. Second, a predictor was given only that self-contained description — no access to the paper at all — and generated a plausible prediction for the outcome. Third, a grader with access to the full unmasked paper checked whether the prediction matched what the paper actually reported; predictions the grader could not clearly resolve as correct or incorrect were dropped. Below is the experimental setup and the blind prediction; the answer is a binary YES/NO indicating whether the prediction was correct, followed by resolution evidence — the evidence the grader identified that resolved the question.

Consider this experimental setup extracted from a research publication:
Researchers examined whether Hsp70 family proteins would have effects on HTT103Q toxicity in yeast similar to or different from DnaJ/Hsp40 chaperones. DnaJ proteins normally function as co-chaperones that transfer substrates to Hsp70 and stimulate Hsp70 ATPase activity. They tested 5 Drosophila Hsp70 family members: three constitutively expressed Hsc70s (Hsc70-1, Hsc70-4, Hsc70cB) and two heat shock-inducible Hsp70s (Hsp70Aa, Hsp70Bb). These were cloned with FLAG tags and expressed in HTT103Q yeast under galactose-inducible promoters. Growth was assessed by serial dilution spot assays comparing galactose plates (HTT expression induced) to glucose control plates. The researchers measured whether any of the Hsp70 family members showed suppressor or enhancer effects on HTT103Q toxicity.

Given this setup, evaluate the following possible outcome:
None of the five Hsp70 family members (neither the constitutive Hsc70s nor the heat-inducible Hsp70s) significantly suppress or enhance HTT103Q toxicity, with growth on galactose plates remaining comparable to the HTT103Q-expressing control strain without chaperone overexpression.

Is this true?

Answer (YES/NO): NO